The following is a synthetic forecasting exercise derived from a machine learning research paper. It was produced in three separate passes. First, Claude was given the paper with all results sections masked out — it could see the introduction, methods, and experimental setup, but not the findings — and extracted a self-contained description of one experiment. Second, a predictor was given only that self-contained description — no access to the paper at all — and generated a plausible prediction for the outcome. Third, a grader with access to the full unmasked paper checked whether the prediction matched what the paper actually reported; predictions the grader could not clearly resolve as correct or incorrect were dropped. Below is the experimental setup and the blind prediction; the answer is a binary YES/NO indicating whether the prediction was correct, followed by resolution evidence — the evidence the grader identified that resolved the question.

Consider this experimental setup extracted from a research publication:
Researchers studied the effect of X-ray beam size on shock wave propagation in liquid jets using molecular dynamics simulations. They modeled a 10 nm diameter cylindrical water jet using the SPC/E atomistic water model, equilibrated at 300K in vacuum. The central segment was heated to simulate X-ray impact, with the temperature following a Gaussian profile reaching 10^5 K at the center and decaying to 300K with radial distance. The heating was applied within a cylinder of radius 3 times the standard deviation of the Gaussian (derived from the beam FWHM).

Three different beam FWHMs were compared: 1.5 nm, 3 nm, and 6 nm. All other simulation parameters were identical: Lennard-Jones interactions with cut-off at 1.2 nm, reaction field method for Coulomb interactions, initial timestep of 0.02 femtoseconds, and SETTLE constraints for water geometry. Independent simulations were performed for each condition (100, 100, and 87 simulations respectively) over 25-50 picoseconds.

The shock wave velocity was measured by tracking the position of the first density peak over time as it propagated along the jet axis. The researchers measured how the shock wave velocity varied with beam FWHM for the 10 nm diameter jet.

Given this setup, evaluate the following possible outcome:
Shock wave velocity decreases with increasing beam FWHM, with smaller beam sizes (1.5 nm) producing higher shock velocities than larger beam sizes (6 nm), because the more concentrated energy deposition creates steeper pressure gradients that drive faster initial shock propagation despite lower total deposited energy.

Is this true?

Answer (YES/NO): NO